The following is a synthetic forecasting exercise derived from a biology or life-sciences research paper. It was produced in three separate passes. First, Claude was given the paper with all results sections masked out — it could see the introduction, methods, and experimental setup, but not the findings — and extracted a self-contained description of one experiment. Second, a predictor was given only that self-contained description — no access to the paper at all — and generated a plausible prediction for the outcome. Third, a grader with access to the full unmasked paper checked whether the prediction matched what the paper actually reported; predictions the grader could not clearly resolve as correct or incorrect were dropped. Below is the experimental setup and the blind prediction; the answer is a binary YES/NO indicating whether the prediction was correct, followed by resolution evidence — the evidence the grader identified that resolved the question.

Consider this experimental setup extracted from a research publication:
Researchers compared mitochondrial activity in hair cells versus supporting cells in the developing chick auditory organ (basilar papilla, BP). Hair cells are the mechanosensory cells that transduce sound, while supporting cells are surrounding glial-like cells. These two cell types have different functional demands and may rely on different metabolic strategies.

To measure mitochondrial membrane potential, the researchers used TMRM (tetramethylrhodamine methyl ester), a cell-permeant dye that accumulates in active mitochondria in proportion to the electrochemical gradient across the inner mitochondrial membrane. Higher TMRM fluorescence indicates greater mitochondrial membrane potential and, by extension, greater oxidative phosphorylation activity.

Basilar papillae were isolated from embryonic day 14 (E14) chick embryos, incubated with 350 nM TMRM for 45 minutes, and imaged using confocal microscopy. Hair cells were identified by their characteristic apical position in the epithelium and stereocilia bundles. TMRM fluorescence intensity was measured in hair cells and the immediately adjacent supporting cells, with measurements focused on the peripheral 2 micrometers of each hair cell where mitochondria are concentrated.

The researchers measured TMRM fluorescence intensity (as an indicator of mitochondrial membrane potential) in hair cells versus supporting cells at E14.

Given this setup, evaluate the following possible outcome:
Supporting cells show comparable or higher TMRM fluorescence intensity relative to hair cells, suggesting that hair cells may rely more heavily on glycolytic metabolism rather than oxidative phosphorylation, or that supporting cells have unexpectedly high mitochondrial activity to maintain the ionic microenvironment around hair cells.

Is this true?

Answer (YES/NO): NO